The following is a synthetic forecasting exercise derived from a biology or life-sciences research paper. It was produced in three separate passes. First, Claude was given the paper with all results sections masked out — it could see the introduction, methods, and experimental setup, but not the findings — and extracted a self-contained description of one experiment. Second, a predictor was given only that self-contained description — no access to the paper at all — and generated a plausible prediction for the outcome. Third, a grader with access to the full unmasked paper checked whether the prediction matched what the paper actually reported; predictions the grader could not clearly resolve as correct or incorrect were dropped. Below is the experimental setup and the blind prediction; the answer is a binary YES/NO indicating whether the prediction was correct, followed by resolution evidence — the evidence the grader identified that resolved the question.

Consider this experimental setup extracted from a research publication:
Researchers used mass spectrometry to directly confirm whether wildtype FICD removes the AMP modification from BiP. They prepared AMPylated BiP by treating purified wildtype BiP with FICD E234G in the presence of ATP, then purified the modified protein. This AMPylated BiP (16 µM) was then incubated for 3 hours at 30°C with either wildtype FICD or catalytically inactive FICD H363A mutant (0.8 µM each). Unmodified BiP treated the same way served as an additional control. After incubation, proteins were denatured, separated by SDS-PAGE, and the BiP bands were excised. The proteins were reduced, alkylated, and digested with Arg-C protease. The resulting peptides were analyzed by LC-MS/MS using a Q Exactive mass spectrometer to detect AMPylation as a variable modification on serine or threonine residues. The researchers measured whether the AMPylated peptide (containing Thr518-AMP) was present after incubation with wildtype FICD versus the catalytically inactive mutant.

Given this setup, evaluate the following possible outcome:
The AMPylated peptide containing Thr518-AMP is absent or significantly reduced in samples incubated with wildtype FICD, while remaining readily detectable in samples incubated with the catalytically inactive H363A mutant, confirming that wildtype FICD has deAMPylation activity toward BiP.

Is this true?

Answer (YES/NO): YES